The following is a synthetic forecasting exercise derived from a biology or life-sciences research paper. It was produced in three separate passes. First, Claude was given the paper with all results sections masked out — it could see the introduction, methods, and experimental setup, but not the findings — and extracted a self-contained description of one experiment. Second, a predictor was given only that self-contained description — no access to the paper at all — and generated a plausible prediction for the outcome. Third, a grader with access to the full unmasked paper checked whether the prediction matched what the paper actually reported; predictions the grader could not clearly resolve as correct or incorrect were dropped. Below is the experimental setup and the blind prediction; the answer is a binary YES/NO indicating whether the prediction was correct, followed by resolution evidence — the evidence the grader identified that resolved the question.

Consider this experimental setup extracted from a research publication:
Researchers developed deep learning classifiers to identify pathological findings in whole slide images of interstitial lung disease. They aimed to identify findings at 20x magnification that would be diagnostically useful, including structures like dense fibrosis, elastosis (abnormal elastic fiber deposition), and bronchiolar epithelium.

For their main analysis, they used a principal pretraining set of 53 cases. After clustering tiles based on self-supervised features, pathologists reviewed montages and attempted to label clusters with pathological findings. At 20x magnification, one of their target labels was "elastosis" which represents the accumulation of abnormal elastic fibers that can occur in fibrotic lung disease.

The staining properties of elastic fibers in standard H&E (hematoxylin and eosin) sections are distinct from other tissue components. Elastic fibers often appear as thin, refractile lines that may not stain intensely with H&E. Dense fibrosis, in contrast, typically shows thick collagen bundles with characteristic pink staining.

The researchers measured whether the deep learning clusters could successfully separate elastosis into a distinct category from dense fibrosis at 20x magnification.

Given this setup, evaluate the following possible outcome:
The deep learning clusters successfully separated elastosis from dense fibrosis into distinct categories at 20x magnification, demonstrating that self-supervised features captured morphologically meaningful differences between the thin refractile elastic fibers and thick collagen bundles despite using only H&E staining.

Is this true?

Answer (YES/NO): YES